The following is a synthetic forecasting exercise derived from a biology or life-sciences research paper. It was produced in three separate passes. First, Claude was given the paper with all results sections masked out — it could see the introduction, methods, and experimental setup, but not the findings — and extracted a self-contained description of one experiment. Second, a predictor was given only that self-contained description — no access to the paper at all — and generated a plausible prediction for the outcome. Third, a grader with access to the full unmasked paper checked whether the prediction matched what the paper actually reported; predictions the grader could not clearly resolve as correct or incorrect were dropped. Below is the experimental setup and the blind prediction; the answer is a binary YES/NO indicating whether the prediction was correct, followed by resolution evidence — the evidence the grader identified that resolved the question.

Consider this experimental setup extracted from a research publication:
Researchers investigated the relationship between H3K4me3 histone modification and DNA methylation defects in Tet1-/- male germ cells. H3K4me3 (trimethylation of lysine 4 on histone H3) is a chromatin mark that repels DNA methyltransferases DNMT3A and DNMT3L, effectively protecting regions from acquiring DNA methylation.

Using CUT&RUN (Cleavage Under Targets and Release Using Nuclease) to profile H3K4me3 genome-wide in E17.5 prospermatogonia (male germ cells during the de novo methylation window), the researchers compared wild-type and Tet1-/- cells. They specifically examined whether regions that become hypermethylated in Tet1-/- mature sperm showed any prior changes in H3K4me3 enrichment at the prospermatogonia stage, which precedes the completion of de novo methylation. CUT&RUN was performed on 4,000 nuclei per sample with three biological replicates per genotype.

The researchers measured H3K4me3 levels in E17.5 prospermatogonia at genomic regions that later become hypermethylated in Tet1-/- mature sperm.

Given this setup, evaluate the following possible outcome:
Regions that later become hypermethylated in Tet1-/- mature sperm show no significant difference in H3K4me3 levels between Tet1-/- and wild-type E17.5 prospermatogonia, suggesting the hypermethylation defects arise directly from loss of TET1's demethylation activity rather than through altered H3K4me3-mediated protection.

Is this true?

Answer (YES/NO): NO